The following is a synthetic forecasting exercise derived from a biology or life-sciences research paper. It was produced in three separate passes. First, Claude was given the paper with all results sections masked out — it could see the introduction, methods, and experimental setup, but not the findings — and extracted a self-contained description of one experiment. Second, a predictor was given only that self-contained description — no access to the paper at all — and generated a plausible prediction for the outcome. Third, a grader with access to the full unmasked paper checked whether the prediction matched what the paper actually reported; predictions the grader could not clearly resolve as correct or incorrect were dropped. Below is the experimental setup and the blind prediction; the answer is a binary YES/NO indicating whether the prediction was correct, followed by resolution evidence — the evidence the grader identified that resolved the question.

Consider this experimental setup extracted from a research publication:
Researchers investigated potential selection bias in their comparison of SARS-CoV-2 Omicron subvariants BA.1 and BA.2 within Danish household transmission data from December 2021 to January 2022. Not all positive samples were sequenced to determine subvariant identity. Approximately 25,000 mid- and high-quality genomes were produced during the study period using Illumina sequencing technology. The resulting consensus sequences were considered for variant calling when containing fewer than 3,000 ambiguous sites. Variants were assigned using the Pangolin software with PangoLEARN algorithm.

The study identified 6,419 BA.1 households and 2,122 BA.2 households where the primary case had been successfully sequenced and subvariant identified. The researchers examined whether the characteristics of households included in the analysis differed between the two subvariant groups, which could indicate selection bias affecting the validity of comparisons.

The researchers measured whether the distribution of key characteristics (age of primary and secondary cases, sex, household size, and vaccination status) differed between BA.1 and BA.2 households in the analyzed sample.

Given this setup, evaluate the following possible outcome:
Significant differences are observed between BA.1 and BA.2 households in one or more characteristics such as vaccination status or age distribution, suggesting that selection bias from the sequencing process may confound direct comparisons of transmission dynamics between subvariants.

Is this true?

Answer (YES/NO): NO